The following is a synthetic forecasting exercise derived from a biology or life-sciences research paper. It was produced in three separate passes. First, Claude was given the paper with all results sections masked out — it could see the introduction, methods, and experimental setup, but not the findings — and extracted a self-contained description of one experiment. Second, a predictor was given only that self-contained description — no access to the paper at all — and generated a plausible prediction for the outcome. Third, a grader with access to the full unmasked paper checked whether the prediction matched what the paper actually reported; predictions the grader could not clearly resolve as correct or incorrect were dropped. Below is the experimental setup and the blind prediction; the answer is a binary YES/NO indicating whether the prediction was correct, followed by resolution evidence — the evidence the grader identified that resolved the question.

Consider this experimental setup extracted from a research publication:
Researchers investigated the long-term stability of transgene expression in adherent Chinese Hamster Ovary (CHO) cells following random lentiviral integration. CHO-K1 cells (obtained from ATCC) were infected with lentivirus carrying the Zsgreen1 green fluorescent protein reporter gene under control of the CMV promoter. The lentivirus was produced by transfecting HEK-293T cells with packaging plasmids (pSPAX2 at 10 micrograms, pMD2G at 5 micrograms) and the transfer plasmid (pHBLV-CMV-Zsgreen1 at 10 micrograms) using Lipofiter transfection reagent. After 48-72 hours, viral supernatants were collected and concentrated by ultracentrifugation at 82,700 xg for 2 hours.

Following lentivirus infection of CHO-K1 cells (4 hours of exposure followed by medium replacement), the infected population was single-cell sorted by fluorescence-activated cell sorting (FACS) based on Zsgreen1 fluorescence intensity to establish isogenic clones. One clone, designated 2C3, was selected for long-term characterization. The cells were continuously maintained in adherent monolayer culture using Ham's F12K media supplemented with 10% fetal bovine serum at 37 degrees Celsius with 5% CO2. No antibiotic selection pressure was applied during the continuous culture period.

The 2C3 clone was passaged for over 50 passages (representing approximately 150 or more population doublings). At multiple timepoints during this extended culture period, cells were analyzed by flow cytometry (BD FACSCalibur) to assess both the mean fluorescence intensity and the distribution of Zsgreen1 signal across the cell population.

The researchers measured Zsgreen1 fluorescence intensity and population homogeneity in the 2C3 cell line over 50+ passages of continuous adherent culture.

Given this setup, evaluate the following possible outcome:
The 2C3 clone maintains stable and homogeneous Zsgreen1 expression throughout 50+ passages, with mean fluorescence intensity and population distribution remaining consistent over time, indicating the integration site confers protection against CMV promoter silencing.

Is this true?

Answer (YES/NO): YES